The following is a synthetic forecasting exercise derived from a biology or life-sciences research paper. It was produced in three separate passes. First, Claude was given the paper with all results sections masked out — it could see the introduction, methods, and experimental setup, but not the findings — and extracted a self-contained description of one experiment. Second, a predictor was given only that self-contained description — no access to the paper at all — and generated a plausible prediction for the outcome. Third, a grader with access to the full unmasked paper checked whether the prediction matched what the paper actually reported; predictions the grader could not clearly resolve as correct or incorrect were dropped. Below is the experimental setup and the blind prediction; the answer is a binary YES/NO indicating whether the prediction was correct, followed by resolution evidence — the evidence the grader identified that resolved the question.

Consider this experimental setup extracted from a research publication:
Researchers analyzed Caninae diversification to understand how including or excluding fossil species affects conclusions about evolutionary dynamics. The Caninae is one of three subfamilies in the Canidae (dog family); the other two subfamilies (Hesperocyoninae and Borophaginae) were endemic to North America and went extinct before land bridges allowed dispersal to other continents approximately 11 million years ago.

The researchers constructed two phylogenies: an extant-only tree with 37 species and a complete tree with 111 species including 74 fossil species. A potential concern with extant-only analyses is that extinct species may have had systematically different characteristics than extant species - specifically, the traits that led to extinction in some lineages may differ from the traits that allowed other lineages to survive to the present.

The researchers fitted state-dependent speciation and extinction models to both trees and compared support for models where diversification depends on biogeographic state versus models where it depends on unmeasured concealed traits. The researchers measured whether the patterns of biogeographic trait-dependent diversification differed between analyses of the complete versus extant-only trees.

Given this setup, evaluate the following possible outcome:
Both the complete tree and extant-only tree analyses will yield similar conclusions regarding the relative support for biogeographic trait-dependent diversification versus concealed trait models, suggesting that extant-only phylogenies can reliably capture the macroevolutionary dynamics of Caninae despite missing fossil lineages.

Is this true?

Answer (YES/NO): NO